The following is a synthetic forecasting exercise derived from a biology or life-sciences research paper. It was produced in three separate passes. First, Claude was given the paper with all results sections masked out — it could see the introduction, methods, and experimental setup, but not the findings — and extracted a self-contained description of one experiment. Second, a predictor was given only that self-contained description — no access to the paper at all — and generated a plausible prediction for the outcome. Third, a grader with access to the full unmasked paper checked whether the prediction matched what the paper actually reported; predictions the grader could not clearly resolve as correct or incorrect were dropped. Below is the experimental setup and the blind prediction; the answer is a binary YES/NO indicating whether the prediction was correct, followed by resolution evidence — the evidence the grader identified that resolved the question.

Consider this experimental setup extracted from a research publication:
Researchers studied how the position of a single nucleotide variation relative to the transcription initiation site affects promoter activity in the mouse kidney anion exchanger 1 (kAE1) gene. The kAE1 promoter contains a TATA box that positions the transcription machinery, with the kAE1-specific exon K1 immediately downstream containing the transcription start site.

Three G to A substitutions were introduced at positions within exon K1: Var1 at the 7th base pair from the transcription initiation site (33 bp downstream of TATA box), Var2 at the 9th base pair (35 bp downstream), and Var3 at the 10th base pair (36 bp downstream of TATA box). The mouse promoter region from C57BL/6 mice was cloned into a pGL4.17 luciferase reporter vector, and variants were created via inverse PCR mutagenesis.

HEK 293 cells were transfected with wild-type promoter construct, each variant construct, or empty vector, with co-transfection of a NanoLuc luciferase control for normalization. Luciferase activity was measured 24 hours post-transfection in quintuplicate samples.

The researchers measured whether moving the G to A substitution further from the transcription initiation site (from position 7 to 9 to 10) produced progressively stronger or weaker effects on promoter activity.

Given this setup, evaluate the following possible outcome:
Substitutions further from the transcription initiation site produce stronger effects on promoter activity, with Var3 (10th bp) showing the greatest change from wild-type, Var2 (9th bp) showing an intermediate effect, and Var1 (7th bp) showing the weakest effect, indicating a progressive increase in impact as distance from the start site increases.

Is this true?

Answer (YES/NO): NO